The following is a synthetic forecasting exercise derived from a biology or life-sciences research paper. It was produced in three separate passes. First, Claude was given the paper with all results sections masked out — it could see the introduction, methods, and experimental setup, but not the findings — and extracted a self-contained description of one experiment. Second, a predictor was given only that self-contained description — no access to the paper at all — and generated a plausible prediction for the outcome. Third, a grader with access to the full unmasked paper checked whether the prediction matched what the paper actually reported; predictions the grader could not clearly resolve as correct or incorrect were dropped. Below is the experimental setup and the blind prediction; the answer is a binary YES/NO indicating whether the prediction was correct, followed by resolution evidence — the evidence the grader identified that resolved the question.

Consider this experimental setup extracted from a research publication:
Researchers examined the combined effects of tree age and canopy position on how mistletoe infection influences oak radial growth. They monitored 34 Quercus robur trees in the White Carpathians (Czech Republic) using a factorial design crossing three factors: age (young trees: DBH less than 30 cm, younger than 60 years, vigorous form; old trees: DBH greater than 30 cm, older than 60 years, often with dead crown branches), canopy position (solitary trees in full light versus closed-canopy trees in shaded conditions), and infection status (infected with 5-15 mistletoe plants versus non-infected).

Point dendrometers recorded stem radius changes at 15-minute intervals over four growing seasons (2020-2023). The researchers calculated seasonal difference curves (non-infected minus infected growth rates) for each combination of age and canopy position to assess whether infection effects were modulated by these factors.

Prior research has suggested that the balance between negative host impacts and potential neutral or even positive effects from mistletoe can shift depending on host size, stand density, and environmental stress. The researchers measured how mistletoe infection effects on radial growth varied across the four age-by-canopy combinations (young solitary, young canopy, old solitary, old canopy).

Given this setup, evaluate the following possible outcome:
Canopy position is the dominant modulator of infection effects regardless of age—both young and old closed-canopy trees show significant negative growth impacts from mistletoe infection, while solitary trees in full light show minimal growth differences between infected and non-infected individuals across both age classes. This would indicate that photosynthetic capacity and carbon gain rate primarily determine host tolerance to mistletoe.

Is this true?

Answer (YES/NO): NO